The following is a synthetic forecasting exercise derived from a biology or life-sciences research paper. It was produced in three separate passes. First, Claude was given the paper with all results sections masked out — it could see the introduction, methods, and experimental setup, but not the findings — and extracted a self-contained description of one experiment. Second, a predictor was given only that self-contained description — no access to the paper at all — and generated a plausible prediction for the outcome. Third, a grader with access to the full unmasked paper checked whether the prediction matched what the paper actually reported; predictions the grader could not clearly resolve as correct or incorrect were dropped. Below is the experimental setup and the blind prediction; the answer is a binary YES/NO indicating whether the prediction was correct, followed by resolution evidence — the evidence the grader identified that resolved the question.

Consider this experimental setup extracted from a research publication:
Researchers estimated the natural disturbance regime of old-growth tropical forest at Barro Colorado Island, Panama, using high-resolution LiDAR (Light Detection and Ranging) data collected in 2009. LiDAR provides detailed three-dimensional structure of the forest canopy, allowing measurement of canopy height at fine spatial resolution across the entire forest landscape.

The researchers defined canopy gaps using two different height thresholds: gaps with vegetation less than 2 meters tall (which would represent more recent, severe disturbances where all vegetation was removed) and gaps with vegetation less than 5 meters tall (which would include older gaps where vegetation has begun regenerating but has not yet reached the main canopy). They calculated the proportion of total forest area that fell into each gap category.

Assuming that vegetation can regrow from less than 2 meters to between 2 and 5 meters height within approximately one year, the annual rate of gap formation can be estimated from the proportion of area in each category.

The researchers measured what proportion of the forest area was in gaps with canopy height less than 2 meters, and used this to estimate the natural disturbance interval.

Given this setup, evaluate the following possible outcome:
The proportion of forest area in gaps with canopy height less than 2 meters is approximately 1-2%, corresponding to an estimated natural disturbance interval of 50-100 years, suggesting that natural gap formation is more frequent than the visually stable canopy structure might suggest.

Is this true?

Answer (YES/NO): NO